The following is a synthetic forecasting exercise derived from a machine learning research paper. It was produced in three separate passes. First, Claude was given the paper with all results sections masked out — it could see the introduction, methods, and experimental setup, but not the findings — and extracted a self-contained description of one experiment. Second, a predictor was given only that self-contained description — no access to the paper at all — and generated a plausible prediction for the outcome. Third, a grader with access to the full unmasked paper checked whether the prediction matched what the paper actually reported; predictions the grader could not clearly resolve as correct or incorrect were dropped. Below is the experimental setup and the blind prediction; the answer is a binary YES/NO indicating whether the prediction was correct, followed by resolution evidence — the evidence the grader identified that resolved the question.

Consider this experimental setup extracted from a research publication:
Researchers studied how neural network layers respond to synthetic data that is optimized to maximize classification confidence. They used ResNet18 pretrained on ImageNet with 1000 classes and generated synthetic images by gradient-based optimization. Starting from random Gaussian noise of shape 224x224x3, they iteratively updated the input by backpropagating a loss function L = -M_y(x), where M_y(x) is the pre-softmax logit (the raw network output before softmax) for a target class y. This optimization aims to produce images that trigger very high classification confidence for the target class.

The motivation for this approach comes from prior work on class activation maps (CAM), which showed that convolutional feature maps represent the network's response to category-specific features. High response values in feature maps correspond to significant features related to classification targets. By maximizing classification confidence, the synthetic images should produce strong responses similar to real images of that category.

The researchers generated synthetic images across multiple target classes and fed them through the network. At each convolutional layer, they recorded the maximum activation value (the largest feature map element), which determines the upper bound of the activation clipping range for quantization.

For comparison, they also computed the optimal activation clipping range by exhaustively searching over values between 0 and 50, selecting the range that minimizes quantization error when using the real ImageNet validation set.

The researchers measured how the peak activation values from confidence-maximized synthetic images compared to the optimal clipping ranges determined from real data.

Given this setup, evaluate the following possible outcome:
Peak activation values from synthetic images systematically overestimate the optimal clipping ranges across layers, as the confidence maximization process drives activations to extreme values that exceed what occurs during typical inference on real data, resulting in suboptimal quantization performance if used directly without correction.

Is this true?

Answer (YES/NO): NO